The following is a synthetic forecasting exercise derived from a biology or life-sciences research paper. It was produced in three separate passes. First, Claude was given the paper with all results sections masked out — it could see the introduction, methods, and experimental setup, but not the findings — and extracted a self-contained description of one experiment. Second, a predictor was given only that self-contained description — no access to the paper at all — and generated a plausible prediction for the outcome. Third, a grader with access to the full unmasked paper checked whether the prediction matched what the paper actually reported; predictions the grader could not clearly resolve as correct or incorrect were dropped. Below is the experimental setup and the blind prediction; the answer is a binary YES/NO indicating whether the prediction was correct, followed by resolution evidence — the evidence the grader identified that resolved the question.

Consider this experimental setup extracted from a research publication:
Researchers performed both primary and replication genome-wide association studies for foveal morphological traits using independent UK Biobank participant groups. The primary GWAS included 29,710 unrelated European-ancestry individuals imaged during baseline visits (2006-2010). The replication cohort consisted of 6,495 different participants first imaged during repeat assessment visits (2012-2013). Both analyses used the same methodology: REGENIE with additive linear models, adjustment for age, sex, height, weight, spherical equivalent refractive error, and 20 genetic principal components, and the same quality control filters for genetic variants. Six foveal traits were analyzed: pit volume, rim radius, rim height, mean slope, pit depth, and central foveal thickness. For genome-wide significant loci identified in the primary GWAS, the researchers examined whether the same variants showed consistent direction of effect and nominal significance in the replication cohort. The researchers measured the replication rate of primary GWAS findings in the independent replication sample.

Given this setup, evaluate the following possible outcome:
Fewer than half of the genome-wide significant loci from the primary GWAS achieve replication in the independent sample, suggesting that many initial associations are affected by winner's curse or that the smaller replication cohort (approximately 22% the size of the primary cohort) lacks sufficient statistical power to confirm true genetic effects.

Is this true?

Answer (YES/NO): NO